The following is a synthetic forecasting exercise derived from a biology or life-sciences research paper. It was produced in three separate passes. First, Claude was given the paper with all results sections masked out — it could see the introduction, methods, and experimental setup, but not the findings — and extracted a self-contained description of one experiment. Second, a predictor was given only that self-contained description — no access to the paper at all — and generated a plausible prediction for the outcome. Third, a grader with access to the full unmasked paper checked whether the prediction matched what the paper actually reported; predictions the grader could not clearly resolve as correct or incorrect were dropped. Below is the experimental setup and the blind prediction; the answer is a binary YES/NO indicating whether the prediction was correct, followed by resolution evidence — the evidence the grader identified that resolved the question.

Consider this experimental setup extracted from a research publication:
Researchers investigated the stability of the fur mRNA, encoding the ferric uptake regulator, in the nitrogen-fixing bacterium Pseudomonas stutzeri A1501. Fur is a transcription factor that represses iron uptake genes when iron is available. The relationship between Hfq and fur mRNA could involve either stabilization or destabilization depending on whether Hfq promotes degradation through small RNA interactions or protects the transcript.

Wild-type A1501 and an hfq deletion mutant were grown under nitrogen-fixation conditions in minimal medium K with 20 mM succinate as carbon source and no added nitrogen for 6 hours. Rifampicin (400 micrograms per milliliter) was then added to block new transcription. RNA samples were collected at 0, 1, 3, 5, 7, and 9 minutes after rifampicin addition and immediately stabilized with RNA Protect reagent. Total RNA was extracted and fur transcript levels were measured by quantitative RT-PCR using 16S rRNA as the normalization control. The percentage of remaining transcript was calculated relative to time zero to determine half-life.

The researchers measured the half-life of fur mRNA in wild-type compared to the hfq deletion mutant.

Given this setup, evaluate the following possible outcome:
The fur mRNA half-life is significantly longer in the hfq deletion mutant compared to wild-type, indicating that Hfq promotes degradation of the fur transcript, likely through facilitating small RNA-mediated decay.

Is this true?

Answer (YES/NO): NO